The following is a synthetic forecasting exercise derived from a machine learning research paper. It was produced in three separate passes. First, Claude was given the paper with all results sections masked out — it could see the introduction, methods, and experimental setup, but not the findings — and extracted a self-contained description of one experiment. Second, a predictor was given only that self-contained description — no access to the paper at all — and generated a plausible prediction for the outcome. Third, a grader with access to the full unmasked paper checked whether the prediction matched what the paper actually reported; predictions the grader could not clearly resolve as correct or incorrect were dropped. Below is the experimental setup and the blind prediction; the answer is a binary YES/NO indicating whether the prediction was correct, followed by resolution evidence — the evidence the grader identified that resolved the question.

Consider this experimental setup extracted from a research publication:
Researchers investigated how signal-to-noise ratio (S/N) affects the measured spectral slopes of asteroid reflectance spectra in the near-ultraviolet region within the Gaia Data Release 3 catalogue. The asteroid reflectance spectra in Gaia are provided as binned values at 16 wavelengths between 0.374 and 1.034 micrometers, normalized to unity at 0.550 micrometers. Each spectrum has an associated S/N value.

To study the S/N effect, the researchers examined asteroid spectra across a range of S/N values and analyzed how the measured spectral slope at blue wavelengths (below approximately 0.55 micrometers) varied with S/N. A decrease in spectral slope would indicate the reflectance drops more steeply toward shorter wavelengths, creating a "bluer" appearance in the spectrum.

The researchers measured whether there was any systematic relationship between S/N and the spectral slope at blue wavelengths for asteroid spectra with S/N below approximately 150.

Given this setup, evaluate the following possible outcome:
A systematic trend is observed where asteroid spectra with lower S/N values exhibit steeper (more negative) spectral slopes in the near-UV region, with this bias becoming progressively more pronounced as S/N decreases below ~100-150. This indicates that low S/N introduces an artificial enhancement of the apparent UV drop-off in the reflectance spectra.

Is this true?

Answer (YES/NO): YES